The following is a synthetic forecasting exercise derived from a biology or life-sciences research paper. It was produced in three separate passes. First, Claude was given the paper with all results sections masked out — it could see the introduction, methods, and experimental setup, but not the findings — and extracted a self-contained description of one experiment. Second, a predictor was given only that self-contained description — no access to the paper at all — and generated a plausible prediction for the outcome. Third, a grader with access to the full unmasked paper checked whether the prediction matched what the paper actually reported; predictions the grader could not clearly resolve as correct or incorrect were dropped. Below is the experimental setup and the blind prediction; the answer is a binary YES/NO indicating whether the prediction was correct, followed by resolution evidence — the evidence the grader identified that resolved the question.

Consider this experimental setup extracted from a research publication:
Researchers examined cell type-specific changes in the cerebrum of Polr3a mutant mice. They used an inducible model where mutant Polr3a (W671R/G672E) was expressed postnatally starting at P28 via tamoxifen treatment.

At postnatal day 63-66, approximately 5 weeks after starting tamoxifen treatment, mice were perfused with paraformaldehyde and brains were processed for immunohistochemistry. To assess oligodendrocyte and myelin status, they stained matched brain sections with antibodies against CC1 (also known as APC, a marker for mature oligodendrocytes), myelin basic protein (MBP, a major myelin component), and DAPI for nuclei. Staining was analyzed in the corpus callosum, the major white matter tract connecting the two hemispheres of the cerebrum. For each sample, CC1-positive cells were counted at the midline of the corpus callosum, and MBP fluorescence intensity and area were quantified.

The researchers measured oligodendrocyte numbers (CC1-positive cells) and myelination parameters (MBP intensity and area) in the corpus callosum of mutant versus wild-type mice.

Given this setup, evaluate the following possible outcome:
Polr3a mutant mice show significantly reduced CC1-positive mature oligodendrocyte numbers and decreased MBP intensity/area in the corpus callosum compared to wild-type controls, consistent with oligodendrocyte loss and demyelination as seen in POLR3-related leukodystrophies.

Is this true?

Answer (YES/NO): NO